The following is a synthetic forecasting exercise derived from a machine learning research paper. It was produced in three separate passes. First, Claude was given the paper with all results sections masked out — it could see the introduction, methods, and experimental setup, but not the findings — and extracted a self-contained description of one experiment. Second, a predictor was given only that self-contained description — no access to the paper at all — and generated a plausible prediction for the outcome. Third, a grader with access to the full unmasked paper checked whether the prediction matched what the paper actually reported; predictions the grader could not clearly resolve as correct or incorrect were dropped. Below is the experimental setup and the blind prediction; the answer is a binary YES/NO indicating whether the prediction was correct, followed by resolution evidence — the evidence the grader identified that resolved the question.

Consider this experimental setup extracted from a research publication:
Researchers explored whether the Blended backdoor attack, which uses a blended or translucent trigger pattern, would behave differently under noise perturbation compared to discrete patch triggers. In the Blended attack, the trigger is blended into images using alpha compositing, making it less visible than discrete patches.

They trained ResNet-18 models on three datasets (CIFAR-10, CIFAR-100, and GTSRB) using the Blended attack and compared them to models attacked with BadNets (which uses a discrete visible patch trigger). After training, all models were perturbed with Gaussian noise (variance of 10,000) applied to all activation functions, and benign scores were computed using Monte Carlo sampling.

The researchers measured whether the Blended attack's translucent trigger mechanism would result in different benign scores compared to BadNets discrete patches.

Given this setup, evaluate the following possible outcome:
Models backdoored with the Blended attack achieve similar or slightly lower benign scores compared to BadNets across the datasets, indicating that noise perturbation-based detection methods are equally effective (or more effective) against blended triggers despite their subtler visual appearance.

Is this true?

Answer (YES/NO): NO